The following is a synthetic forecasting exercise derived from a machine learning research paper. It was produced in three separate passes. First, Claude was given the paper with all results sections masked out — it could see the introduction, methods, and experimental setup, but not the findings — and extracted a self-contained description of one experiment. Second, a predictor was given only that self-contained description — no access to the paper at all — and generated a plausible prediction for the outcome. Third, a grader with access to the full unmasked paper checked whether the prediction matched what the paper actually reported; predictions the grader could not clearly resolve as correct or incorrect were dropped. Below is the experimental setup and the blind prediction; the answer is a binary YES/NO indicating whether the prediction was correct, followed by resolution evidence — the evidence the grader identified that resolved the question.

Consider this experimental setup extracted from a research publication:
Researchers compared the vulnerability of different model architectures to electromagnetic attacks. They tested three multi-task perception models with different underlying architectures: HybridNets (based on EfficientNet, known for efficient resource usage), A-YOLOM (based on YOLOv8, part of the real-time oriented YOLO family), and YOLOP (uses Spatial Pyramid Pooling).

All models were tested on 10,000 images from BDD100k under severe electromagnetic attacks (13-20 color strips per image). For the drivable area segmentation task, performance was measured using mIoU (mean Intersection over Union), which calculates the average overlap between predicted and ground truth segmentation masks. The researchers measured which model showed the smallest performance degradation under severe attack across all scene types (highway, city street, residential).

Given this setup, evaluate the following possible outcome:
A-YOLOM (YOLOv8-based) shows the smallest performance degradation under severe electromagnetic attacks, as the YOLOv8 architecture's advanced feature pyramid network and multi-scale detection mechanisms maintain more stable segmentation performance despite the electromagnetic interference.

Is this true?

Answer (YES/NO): NO